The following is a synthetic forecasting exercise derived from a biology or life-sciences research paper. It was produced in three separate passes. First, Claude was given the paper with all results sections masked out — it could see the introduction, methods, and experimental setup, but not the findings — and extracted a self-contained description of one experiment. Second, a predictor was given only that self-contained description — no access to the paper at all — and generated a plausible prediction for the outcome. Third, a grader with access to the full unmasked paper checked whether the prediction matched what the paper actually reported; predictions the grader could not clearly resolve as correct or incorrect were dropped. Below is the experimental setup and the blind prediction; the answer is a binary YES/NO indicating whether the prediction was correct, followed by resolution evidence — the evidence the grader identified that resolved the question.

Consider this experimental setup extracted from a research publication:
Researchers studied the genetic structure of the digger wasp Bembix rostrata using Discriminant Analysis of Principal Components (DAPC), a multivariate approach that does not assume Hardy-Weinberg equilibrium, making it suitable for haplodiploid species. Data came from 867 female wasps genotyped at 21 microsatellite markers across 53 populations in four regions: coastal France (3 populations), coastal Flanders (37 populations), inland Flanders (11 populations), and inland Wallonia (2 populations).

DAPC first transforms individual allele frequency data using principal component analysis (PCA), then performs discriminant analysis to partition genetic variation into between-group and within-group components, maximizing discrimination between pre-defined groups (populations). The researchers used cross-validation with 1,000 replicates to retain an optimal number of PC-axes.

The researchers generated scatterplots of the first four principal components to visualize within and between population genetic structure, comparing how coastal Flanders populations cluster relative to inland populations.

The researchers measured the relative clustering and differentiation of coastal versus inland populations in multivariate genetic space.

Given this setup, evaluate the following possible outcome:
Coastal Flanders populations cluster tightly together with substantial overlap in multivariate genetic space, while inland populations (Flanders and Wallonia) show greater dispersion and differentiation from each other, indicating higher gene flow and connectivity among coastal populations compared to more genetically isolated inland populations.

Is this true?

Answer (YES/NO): YES